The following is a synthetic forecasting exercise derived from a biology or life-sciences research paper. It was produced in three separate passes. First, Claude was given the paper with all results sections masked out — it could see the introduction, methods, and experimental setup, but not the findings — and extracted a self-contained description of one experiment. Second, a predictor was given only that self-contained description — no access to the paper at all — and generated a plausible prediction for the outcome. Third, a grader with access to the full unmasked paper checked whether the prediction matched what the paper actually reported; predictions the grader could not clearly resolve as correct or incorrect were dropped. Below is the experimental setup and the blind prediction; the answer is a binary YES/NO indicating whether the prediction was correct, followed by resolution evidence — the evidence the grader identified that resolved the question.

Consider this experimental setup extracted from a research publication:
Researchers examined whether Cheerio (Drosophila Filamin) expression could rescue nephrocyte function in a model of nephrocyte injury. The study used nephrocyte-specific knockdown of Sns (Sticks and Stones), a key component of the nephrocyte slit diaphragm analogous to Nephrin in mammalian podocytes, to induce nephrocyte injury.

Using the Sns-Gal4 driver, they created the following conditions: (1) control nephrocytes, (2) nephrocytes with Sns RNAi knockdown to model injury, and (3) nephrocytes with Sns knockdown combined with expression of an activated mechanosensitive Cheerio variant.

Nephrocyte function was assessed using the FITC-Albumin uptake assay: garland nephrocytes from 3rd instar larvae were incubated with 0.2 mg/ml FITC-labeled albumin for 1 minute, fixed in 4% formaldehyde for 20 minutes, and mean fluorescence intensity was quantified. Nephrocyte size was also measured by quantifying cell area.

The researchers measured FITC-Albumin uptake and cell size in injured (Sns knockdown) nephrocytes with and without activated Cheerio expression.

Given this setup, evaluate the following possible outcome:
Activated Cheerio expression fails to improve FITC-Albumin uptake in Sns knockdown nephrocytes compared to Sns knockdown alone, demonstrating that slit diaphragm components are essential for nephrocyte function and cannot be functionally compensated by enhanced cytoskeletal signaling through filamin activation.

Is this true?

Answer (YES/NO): NO